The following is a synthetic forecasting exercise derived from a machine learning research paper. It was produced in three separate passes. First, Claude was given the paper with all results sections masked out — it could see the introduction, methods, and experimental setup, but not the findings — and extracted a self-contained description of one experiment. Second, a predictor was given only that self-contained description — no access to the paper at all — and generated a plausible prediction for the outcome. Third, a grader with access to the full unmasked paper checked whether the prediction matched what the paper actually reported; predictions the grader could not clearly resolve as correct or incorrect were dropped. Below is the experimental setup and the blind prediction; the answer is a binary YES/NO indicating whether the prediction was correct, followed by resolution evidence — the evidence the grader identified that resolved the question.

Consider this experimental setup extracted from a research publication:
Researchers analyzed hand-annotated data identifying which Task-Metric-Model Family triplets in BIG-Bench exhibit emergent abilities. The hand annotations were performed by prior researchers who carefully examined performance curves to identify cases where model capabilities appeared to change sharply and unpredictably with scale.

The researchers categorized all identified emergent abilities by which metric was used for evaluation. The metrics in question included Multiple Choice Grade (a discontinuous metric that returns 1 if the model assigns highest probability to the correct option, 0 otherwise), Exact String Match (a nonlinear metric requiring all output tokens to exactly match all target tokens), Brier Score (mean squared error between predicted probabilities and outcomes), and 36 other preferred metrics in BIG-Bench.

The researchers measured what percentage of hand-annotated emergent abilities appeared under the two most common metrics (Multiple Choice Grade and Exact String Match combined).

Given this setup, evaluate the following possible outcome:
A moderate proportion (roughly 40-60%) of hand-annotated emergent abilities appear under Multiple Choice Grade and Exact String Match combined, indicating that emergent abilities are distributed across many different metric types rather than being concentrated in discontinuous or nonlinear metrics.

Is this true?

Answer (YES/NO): NO